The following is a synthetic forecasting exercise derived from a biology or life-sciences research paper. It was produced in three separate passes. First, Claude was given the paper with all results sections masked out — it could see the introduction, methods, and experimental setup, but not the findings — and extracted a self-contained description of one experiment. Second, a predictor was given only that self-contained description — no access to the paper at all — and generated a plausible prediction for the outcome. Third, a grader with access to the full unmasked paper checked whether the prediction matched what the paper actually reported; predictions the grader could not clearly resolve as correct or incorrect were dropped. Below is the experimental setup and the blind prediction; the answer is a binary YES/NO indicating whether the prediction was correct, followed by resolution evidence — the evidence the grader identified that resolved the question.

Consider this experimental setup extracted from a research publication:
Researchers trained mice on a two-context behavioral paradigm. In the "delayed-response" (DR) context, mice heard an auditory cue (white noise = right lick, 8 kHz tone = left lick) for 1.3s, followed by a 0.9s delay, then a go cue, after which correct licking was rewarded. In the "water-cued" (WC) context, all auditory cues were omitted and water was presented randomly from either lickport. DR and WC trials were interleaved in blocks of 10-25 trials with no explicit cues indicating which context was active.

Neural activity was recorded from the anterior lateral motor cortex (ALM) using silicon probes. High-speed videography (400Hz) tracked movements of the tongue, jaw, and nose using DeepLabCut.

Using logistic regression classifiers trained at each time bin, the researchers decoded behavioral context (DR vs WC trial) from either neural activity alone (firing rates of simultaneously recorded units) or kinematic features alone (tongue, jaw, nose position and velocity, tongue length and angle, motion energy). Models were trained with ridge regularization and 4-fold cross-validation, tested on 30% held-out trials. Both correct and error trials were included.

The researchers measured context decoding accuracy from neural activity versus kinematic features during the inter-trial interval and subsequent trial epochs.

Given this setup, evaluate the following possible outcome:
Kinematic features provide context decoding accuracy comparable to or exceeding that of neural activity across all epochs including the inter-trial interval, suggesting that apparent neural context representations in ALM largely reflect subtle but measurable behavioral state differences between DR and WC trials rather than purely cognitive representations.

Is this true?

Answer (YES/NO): YES